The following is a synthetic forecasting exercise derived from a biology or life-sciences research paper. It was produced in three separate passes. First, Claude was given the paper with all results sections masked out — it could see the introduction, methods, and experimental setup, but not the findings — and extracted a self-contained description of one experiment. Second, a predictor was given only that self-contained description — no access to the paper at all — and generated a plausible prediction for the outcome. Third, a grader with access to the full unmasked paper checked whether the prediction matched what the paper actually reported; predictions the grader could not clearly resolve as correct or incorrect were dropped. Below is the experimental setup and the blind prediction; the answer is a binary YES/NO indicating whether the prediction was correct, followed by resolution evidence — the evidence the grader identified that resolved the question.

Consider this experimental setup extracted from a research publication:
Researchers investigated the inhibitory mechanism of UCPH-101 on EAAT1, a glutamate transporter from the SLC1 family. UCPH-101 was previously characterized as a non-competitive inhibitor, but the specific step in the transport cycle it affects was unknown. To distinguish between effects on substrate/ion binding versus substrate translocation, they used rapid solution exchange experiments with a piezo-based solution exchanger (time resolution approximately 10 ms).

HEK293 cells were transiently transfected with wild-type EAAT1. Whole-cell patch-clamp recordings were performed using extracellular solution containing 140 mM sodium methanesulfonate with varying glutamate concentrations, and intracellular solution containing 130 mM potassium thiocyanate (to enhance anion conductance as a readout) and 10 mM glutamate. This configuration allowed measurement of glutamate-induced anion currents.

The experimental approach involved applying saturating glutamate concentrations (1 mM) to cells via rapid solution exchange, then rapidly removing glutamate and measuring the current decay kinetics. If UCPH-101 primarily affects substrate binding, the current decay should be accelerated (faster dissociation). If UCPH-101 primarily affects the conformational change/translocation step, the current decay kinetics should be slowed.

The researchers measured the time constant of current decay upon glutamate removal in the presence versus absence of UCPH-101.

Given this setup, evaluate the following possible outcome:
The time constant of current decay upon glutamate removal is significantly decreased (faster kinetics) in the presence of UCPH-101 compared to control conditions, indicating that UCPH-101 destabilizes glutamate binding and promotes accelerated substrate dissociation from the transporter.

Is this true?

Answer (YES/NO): NO